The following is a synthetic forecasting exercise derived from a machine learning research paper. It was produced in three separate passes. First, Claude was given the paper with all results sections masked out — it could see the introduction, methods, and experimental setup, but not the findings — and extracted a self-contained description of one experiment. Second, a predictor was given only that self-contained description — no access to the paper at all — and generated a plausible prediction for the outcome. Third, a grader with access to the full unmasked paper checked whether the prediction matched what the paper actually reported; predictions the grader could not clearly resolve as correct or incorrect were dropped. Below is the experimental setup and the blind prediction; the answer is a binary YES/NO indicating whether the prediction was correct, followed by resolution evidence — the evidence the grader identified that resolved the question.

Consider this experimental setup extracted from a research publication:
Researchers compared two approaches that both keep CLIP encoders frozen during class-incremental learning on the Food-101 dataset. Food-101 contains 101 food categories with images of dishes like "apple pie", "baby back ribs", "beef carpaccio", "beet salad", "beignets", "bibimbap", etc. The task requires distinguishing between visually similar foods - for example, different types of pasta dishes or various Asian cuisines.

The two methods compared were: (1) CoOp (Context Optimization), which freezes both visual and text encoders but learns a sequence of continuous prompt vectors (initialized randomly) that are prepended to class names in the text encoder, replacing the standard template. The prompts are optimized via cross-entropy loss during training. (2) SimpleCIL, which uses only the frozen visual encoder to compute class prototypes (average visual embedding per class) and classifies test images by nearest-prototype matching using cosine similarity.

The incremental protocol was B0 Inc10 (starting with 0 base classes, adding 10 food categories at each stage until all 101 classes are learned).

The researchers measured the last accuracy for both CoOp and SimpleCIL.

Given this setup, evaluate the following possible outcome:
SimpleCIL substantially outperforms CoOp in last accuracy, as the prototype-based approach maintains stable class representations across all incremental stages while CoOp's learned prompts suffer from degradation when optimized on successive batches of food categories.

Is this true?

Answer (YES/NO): YES